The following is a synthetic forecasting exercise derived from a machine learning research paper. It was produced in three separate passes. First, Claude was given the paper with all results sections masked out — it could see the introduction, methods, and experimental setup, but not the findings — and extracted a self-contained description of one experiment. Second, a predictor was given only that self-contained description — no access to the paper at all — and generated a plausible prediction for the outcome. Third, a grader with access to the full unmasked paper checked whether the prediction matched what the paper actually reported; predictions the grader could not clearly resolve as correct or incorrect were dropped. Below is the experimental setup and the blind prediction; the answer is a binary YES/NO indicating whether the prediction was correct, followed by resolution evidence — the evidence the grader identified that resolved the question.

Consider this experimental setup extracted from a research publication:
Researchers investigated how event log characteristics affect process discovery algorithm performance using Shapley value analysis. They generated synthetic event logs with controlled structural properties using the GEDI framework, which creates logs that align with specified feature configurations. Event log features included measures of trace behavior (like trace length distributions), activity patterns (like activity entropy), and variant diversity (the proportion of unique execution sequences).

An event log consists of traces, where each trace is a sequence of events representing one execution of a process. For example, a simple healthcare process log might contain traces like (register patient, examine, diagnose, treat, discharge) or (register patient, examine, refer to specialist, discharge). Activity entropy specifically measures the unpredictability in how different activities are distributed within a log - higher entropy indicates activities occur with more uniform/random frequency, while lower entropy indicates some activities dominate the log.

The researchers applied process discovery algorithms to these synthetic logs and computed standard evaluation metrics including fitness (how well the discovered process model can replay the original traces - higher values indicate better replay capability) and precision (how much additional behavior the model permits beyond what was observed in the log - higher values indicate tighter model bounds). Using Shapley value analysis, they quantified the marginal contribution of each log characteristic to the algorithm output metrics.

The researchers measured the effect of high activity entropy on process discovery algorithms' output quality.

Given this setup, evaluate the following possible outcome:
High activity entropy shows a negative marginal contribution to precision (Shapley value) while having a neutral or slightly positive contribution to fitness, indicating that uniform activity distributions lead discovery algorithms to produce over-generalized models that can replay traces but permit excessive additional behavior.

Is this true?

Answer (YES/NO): NO